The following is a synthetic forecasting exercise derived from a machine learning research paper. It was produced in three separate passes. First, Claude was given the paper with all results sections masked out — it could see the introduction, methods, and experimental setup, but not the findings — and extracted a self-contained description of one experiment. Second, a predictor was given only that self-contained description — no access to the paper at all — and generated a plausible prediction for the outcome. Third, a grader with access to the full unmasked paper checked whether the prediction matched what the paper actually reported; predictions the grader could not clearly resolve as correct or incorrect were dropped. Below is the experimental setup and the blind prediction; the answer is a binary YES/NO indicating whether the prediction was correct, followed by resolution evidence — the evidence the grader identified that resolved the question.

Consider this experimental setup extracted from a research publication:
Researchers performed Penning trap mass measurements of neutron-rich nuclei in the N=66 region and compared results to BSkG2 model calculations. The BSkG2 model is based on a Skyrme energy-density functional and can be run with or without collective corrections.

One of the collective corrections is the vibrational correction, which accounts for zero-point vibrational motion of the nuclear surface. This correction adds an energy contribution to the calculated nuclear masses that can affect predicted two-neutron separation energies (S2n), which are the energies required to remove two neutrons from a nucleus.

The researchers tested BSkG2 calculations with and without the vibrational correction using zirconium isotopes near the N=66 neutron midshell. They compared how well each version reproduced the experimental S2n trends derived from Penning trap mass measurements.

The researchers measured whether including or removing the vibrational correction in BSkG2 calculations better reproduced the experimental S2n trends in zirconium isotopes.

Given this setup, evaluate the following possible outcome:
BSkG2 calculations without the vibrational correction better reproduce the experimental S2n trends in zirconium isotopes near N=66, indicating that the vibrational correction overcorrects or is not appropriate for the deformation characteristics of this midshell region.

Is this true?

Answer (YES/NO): YES